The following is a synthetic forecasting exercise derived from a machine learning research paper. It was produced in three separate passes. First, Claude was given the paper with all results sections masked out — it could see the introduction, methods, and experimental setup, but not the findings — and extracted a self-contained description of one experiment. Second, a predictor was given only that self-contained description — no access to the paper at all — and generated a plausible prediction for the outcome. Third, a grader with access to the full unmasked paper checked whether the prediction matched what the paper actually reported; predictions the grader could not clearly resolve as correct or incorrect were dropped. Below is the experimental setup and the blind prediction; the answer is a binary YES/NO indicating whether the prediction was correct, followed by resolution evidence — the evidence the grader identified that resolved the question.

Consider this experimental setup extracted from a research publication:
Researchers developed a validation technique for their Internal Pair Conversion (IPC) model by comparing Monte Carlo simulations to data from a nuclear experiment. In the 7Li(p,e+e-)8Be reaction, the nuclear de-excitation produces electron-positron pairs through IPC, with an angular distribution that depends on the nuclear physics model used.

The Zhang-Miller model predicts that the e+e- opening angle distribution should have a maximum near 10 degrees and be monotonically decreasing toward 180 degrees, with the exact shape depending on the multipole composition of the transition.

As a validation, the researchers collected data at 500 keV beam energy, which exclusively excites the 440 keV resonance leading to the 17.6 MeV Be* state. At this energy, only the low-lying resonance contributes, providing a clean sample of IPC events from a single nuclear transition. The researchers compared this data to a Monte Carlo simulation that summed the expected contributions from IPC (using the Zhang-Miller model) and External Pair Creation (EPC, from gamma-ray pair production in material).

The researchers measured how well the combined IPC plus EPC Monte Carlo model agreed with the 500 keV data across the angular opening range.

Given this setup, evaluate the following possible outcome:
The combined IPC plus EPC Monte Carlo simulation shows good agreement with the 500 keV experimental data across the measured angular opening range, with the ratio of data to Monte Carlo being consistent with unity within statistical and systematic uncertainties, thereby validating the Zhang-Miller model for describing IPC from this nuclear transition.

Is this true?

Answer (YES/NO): YES